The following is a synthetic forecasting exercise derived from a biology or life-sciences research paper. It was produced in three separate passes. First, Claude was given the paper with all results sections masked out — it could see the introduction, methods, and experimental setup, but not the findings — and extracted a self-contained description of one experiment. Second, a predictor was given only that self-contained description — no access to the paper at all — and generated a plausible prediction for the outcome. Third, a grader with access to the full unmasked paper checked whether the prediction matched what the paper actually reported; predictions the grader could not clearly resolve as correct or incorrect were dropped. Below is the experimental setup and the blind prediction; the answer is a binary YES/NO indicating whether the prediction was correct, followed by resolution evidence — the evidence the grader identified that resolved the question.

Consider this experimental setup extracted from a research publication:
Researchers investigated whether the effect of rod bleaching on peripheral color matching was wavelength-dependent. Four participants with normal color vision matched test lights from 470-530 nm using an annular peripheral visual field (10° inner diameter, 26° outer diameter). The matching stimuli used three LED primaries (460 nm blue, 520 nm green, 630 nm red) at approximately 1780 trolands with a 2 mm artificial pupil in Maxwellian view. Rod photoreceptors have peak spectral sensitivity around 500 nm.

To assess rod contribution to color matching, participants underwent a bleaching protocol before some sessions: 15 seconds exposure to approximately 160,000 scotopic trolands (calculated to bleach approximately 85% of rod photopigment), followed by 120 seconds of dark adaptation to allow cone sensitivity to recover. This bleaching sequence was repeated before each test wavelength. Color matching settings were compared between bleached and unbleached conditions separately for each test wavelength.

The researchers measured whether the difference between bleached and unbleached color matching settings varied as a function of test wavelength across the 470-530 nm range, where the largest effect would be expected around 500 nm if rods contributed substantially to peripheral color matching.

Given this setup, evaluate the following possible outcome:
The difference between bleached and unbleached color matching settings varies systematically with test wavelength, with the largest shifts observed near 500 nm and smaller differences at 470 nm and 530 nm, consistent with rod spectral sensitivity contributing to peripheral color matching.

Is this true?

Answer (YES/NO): NO